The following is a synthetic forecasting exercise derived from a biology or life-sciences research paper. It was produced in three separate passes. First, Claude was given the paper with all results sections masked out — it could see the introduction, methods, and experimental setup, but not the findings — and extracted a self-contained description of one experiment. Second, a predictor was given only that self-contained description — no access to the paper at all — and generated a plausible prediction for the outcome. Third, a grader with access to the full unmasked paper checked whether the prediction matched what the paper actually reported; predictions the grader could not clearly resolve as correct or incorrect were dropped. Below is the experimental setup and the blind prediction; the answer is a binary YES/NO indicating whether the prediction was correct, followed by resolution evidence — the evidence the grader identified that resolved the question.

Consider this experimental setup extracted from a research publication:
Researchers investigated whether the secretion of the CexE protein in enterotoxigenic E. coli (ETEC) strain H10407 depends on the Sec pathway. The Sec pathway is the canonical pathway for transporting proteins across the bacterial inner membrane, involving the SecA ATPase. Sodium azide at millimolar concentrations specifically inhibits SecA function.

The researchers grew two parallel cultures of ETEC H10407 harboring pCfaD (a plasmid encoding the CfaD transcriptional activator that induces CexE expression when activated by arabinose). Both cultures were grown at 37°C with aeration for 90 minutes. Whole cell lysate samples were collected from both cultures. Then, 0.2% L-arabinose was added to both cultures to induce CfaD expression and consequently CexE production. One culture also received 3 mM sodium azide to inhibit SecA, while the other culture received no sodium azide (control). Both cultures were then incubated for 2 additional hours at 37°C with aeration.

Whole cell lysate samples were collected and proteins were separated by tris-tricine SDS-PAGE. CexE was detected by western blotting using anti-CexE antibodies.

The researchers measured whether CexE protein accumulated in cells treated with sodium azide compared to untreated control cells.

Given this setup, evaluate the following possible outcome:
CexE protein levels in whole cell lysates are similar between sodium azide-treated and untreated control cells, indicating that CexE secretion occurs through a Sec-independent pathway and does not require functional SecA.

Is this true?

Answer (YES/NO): NO